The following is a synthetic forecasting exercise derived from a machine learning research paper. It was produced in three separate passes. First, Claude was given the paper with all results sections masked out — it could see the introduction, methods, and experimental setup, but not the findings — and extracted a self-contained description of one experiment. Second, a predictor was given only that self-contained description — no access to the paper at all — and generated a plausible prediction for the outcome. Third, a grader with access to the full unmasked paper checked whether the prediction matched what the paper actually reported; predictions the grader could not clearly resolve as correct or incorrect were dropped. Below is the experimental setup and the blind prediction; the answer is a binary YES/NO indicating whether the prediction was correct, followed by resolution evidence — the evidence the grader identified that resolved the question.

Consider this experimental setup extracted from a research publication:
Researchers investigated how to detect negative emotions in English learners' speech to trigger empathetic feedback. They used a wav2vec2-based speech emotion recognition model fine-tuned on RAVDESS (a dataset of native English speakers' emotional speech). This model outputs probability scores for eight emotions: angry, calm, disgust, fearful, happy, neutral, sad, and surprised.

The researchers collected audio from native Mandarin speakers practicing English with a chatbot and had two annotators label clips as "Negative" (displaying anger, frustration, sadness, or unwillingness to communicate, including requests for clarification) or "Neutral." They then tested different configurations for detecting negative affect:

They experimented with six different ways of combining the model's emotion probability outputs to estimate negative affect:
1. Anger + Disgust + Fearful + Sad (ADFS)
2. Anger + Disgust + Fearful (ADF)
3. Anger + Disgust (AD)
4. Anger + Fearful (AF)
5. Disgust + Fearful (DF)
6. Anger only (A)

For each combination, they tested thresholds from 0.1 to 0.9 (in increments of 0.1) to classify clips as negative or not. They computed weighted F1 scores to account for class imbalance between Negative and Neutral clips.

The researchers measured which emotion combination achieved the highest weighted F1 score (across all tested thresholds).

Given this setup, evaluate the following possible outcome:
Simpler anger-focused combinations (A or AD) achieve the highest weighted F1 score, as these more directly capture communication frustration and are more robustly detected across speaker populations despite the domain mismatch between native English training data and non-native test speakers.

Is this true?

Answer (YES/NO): YES